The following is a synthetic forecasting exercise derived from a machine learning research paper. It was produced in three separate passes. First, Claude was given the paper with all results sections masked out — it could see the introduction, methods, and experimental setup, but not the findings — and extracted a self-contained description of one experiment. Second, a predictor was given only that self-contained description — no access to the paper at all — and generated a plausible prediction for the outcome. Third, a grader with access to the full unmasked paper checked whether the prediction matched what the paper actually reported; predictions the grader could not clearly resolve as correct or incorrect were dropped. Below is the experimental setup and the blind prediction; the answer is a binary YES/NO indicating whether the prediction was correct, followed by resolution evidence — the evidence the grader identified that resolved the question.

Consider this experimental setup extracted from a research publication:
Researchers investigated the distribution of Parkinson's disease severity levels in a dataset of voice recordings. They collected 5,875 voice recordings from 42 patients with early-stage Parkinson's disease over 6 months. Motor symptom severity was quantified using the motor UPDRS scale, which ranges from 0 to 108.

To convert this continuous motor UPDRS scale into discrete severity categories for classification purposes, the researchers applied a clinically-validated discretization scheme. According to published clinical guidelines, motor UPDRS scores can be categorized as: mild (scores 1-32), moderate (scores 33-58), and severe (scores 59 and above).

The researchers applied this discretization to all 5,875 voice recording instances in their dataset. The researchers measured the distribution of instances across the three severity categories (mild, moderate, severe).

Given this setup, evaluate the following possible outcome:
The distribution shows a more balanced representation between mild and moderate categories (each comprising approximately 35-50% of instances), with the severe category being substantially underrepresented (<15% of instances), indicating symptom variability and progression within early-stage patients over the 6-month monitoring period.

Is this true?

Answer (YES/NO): NO